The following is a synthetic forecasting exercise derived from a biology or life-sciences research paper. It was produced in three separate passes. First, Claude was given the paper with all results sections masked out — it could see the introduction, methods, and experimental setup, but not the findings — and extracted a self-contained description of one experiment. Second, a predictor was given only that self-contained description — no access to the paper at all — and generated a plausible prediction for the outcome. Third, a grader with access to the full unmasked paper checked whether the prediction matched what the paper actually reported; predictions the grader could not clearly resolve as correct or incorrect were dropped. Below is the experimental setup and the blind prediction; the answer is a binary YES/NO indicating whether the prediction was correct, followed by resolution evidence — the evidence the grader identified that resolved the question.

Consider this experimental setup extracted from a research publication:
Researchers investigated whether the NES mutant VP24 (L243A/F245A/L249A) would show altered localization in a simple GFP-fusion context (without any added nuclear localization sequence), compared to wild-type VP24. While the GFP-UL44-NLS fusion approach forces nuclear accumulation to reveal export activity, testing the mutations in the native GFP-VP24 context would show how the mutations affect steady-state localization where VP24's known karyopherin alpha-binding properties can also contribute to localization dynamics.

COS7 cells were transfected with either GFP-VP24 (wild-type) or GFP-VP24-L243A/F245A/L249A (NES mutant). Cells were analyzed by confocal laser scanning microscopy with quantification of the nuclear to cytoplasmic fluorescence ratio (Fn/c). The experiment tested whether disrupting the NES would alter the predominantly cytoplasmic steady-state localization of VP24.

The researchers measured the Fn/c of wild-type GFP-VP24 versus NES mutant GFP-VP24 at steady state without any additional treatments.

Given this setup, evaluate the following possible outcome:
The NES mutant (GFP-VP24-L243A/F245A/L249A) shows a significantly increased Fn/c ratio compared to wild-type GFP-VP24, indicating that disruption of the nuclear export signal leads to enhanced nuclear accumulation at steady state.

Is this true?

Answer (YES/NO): YES